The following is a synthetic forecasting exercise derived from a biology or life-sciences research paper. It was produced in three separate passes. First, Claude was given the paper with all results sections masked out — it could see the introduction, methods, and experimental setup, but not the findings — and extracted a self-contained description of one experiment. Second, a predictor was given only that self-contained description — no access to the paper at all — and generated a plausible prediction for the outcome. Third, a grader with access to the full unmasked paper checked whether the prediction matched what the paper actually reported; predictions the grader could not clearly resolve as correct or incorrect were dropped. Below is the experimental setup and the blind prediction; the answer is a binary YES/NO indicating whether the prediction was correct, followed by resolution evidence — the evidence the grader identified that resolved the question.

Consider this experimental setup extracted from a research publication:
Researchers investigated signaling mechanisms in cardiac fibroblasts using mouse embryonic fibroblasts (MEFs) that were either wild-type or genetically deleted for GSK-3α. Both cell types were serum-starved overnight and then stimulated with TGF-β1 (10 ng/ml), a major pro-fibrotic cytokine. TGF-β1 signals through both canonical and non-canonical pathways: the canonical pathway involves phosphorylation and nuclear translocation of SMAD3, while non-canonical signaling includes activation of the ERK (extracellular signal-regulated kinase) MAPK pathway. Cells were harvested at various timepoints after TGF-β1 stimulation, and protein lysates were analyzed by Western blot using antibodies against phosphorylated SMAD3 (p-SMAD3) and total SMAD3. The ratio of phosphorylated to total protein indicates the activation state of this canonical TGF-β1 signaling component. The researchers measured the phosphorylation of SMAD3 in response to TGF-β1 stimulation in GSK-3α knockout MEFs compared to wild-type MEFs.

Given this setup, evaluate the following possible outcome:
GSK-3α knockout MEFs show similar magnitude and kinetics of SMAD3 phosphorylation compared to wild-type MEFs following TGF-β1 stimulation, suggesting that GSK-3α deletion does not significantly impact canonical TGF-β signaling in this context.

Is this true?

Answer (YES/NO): YES